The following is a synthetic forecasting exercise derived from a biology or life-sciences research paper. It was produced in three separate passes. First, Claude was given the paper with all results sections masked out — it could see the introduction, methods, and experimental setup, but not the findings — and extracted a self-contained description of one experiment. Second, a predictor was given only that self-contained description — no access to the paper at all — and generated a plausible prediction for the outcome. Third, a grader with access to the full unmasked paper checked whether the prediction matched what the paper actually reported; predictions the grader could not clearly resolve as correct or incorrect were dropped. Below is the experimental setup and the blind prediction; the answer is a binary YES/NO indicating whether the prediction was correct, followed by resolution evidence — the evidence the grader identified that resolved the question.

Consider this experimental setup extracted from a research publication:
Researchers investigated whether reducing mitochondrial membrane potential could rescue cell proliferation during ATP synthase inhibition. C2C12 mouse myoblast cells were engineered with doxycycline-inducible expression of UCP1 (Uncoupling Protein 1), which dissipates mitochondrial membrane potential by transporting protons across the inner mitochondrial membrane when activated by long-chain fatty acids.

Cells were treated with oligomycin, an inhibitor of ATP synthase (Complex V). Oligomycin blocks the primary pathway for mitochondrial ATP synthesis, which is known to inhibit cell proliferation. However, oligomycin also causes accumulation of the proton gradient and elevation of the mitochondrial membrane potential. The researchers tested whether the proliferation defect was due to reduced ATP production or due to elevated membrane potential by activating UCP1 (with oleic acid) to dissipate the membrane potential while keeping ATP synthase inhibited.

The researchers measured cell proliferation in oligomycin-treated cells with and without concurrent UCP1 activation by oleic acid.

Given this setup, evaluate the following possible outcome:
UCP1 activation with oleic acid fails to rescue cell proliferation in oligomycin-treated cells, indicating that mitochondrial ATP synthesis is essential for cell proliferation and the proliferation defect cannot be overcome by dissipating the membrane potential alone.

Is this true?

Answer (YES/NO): NO